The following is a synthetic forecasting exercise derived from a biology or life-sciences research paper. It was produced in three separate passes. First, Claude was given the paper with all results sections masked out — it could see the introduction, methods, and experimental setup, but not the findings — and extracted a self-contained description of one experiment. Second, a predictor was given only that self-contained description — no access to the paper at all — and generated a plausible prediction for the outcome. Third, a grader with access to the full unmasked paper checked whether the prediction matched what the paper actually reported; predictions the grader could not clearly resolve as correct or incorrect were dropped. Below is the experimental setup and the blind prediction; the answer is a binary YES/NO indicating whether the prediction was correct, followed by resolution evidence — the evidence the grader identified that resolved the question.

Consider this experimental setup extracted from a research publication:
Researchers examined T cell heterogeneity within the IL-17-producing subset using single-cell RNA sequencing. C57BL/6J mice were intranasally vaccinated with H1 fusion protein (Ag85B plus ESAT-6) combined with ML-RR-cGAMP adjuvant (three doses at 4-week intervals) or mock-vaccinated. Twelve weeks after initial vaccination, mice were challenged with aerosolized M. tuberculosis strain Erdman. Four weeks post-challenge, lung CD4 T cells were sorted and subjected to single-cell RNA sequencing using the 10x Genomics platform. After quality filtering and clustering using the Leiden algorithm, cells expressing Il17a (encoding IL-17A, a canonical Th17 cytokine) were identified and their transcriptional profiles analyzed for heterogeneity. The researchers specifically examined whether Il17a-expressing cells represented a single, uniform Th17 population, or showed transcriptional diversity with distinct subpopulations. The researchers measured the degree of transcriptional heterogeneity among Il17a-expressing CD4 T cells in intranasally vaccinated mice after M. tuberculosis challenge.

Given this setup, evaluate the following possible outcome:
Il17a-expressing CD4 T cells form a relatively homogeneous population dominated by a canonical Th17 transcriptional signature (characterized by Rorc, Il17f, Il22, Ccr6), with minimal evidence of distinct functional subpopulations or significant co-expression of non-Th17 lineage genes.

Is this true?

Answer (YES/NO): NO